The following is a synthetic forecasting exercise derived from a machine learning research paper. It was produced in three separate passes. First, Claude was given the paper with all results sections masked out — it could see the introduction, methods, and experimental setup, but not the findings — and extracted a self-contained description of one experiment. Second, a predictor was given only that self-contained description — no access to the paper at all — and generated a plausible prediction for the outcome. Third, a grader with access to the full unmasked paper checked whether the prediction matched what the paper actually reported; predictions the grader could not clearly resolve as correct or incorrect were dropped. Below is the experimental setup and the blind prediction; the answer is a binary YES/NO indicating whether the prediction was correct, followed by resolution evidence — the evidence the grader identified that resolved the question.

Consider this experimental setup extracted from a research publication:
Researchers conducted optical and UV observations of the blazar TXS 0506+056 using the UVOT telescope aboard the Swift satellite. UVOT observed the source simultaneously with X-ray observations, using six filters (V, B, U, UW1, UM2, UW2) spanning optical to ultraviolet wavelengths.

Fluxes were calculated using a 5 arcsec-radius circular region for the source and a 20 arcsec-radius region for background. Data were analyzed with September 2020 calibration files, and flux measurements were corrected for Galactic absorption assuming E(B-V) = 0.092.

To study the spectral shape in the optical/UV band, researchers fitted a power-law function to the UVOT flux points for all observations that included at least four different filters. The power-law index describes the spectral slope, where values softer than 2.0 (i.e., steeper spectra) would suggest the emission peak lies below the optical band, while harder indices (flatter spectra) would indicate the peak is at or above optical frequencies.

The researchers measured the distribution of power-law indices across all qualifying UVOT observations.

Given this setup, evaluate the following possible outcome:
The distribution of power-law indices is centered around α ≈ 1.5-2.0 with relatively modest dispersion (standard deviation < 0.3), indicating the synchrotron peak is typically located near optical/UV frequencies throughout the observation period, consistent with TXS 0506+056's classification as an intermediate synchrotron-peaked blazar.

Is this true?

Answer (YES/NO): NO